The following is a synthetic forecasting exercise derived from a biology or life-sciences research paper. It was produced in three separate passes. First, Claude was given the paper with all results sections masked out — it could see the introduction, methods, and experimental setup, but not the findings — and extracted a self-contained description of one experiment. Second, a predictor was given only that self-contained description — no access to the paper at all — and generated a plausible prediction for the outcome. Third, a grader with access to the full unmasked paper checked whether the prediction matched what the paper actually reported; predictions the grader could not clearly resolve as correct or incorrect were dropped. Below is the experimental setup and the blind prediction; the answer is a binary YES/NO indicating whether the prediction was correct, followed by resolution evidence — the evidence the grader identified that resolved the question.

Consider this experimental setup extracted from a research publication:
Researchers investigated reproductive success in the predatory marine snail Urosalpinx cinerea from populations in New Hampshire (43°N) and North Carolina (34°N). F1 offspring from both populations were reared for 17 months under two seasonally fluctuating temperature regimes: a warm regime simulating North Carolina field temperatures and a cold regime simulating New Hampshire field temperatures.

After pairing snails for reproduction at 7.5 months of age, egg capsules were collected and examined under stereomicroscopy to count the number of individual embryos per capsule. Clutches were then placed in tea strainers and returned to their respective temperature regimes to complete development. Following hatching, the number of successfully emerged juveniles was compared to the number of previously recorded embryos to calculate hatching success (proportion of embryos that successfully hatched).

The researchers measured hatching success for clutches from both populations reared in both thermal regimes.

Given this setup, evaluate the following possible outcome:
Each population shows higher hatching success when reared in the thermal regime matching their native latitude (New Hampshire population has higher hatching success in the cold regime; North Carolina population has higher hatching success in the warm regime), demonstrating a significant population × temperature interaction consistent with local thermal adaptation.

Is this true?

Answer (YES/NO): NO